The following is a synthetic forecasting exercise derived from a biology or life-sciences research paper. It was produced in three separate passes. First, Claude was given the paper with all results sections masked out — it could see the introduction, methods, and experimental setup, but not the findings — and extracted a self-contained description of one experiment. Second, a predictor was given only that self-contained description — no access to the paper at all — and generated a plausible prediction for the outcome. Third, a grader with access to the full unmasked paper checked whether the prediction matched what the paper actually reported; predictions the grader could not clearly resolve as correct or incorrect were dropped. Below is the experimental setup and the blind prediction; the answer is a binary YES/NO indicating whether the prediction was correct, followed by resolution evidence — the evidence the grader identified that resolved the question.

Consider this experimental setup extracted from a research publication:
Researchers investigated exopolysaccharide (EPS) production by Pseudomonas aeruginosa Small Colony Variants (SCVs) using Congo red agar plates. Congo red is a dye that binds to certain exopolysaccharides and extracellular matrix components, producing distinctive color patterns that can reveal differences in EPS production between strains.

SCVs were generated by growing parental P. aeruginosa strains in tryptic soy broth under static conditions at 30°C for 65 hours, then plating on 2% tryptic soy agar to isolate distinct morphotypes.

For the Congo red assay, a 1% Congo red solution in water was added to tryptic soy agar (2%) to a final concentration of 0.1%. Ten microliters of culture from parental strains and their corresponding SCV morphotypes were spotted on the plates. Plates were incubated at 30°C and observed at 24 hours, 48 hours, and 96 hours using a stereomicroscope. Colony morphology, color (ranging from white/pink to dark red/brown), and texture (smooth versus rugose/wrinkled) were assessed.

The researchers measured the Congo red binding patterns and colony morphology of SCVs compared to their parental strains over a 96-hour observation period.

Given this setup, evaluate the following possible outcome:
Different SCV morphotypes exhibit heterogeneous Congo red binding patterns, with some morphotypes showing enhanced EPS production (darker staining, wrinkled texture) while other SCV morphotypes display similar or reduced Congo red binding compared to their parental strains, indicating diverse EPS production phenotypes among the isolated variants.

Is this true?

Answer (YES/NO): YES